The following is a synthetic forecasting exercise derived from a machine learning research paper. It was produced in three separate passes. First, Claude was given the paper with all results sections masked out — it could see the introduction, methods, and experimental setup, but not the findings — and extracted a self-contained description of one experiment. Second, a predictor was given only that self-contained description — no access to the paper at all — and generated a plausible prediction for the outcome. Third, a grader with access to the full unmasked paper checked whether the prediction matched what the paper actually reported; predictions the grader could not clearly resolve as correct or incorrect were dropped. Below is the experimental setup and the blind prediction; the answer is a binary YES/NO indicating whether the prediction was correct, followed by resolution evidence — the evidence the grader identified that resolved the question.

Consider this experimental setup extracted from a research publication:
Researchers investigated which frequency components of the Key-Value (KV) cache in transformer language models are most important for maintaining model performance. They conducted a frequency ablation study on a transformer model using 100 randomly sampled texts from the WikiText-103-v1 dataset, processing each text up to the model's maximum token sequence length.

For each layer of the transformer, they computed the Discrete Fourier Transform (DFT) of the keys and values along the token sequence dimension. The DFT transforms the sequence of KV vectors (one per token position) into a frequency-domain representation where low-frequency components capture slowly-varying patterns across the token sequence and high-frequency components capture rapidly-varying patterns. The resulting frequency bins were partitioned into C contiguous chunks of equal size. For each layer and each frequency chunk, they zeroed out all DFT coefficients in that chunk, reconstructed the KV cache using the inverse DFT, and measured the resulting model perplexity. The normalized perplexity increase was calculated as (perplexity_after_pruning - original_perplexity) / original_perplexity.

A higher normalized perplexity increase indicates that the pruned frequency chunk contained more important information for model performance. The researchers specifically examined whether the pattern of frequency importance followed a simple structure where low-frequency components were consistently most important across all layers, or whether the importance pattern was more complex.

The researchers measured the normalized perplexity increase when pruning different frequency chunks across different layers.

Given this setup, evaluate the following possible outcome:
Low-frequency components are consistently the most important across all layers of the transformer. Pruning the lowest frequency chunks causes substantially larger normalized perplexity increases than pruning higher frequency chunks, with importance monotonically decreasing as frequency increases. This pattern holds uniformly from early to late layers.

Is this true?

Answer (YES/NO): NO